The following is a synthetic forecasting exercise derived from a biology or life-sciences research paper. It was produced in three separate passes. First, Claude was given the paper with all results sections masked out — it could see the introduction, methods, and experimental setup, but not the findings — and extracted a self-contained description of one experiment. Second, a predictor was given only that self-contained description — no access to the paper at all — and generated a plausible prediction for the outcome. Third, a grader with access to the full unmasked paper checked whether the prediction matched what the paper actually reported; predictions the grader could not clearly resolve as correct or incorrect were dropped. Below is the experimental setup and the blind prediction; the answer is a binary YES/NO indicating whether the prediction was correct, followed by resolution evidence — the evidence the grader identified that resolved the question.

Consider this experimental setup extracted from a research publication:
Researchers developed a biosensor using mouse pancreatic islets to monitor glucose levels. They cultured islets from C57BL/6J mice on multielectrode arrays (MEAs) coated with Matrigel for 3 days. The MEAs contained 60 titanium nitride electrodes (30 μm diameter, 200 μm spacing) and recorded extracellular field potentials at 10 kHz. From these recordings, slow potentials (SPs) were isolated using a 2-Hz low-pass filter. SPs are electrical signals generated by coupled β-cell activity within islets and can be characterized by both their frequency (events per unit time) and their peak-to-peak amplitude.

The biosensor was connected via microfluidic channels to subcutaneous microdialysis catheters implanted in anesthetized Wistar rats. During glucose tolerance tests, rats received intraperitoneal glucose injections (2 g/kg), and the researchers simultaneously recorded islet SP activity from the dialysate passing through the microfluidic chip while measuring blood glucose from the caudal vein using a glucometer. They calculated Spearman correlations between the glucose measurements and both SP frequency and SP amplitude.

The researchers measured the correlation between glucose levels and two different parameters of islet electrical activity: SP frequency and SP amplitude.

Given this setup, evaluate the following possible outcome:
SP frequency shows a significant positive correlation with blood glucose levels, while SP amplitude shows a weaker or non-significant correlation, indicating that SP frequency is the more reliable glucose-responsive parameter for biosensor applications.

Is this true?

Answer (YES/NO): NO